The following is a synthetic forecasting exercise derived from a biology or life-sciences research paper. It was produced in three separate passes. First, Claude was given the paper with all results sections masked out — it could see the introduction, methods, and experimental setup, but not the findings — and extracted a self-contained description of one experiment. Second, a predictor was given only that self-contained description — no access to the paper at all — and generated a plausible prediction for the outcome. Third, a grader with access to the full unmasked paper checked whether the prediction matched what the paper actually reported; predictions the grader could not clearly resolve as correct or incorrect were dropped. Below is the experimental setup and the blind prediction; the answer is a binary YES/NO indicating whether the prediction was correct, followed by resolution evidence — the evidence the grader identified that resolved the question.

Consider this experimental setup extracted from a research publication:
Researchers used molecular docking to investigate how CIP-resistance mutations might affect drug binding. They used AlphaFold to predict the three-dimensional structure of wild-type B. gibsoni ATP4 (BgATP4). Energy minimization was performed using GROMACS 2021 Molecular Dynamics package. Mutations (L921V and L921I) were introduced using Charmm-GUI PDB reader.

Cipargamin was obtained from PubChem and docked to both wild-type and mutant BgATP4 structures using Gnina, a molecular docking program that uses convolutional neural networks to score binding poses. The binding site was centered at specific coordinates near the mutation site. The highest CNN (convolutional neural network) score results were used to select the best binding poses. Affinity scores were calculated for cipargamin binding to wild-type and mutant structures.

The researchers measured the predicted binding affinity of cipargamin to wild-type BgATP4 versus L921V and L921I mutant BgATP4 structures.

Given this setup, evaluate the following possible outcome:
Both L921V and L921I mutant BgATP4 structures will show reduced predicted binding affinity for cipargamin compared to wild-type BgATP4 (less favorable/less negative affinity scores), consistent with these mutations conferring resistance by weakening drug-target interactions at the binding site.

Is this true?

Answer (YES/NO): YES